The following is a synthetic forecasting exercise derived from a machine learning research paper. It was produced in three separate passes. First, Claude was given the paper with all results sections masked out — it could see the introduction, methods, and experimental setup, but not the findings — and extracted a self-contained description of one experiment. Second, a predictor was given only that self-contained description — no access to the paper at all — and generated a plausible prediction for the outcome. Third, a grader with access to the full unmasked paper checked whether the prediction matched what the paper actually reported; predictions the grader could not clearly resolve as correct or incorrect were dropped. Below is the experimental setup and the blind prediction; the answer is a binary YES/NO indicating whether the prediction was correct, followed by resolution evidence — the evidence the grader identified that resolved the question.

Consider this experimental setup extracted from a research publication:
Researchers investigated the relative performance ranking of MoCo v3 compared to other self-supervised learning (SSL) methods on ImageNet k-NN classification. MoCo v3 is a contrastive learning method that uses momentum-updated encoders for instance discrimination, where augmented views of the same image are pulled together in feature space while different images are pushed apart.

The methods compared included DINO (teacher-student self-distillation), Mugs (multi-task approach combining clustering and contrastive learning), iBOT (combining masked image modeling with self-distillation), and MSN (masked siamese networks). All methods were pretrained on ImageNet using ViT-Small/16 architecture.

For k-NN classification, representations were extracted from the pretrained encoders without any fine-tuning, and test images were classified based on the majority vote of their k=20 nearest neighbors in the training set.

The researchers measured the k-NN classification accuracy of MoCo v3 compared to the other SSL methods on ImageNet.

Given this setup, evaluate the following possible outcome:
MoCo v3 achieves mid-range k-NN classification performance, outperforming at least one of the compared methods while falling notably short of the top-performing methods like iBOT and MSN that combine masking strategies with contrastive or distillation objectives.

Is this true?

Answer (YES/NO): NO